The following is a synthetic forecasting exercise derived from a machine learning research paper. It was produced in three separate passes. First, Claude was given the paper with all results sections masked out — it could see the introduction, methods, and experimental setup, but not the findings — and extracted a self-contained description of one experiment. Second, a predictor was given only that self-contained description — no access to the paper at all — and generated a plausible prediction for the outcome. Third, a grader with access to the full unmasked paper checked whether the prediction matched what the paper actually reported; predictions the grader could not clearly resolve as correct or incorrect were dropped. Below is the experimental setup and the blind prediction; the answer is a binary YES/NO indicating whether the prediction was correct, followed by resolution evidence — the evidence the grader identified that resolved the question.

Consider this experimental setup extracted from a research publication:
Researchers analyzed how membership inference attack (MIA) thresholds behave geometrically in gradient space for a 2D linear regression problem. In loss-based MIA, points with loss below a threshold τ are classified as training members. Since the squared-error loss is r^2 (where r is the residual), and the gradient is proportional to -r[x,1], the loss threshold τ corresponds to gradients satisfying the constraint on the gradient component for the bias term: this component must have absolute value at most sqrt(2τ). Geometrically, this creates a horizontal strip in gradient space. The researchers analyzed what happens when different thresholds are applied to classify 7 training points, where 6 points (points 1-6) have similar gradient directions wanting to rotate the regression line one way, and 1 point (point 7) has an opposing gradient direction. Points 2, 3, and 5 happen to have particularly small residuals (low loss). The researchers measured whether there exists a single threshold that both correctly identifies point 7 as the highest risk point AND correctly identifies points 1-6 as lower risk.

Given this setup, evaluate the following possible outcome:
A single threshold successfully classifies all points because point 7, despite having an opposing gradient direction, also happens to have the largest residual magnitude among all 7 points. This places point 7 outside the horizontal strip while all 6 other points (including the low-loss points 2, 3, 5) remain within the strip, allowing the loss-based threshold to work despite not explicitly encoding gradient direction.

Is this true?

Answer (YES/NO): NO